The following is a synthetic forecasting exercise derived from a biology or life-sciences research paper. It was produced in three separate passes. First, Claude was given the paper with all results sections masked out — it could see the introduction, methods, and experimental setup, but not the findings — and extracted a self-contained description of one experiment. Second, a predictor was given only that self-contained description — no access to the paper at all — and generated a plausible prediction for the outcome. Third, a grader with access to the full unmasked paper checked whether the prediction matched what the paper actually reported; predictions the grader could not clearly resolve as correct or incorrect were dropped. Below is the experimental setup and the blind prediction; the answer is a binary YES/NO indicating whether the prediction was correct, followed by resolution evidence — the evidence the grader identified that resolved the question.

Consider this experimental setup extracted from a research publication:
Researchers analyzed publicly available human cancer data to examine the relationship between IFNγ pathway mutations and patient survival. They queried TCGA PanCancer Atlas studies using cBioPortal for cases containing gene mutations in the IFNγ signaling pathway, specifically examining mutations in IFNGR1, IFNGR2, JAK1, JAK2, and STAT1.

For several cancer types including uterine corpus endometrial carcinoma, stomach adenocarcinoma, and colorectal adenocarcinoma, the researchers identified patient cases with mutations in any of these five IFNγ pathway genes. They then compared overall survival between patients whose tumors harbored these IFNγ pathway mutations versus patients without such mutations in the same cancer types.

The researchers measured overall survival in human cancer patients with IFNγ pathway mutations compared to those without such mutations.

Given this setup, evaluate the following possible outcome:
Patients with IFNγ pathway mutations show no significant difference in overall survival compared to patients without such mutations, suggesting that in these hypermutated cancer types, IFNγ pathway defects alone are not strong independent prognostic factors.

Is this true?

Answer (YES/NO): NO